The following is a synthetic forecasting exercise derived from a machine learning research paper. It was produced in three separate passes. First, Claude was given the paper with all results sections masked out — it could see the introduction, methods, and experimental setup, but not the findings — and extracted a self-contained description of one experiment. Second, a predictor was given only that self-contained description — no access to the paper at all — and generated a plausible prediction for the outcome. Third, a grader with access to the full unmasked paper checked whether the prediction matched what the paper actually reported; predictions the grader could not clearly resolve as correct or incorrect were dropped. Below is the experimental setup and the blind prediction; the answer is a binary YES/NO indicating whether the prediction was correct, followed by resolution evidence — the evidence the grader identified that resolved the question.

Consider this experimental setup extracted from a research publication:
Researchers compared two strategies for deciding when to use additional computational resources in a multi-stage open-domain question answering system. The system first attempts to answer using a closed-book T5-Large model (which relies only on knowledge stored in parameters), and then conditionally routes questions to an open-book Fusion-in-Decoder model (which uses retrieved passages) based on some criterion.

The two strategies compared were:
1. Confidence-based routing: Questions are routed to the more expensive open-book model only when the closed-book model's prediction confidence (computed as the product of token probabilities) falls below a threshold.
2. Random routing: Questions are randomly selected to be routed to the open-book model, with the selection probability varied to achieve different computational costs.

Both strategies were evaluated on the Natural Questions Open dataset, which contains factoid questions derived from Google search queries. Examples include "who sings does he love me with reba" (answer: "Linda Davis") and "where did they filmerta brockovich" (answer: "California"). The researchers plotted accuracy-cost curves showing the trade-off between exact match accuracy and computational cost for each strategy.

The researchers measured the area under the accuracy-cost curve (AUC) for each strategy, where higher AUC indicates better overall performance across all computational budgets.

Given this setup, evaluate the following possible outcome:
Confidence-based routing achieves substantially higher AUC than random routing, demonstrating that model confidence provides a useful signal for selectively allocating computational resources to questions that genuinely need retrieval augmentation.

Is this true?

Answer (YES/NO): YES